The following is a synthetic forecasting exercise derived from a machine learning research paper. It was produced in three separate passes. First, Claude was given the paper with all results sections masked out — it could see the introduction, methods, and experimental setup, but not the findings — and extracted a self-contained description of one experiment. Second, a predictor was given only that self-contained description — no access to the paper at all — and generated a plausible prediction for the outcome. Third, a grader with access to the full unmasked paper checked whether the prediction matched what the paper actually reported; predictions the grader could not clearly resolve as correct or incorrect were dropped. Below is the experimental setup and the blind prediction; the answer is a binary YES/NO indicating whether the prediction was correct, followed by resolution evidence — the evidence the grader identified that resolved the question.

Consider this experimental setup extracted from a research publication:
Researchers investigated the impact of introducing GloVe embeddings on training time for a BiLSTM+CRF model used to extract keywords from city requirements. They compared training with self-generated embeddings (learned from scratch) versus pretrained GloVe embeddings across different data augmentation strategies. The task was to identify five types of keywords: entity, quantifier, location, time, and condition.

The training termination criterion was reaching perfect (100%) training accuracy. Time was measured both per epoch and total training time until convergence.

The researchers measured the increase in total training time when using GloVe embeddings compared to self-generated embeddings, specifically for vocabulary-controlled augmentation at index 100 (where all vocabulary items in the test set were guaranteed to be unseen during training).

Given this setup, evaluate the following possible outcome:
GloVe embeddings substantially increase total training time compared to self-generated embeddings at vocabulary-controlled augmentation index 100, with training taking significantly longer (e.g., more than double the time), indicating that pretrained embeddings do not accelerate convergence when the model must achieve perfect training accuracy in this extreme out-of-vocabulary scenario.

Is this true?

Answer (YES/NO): YES